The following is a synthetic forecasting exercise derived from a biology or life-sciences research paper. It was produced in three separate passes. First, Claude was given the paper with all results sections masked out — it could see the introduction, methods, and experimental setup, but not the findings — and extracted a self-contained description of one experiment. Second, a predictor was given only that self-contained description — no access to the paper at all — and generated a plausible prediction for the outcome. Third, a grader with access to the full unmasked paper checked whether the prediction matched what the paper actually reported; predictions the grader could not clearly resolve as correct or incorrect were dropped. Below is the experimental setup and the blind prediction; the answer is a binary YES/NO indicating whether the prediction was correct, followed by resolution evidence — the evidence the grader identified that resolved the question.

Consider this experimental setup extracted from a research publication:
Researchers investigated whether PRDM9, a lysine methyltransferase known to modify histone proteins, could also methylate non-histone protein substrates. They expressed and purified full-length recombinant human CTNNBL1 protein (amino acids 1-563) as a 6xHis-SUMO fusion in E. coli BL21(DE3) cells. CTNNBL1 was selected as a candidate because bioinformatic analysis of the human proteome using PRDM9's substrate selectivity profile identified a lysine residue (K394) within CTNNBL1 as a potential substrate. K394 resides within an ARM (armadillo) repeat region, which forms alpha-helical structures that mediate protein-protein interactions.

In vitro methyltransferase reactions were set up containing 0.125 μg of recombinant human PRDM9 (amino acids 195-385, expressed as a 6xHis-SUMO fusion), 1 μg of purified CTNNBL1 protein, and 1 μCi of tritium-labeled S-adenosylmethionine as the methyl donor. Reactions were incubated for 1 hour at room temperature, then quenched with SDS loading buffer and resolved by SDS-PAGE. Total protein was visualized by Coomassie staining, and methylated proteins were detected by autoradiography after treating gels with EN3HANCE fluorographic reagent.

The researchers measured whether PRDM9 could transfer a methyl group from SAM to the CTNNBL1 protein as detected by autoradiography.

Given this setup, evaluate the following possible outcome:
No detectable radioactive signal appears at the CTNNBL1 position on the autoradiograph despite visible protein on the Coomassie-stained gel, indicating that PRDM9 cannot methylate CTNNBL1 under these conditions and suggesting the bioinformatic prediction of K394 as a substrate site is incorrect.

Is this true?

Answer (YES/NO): NO